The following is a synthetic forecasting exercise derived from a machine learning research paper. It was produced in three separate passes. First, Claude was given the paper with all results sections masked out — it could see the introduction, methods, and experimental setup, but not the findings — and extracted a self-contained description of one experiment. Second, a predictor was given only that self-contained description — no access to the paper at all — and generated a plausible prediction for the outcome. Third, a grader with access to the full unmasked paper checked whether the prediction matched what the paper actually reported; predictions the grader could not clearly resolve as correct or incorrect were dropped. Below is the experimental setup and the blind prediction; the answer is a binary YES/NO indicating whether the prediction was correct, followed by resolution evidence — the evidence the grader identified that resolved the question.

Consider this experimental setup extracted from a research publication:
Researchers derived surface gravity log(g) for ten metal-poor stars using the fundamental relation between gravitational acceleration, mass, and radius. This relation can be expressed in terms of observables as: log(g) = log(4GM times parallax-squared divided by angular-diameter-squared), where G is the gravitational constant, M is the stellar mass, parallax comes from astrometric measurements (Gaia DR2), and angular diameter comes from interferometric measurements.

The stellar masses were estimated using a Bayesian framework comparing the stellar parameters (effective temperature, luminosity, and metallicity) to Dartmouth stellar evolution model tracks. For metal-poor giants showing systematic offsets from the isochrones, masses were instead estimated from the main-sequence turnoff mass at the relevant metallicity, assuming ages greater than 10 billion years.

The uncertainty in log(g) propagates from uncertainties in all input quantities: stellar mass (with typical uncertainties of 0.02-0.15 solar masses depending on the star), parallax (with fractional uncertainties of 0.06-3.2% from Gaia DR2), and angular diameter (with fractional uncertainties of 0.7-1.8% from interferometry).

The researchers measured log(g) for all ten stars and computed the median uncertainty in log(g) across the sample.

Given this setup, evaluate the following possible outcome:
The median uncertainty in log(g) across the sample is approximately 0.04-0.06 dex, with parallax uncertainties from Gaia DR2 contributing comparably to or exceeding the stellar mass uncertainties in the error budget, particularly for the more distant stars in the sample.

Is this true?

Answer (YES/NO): NO